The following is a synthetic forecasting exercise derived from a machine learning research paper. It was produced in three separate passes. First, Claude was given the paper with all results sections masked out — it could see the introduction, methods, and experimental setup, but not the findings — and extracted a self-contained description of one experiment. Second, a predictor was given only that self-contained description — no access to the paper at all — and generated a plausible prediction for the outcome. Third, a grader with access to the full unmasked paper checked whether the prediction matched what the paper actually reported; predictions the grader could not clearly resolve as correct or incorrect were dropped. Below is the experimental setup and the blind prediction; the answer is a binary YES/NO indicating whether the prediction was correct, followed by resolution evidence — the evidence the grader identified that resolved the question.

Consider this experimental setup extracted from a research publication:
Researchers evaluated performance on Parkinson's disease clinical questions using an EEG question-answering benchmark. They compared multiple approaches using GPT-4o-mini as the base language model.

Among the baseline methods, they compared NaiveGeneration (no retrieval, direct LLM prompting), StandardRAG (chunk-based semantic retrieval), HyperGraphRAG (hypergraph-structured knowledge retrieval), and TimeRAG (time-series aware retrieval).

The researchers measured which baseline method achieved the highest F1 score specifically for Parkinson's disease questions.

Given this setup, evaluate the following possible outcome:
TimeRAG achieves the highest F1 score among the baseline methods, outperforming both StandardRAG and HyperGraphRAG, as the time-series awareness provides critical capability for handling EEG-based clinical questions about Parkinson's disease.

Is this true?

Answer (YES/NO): NO